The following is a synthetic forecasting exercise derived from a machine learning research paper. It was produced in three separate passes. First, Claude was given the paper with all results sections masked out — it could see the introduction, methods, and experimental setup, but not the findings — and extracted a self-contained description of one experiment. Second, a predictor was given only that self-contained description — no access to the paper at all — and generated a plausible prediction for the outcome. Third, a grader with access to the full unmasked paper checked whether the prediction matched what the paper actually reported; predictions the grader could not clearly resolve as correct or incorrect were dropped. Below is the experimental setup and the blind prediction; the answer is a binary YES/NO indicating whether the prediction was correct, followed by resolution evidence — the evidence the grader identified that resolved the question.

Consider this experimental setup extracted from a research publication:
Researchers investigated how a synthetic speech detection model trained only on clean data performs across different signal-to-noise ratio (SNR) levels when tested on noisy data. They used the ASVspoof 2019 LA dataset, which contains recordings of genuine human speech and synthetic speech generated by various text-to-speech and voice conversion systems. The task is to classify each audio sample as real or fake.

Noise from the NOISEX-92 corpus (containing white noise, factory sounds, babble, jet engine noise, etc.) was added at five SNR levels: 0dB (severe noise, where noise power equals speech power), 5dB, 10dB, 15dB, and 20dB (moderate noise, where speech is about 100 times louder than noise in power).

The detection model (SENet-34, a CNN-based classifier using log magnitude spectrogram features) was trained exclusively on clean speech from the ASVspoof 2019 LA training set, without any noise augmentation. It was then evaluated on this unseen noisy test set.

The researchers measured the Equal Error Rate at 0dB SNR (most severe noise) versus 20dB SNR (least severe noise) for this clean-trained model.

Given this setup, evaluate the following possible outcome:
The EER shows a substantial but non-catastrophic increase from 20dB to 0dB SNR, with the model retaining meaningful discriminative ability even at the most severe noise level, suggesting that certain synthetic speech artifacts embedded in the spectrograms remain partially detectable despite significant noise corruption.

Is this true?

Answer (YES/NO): NO